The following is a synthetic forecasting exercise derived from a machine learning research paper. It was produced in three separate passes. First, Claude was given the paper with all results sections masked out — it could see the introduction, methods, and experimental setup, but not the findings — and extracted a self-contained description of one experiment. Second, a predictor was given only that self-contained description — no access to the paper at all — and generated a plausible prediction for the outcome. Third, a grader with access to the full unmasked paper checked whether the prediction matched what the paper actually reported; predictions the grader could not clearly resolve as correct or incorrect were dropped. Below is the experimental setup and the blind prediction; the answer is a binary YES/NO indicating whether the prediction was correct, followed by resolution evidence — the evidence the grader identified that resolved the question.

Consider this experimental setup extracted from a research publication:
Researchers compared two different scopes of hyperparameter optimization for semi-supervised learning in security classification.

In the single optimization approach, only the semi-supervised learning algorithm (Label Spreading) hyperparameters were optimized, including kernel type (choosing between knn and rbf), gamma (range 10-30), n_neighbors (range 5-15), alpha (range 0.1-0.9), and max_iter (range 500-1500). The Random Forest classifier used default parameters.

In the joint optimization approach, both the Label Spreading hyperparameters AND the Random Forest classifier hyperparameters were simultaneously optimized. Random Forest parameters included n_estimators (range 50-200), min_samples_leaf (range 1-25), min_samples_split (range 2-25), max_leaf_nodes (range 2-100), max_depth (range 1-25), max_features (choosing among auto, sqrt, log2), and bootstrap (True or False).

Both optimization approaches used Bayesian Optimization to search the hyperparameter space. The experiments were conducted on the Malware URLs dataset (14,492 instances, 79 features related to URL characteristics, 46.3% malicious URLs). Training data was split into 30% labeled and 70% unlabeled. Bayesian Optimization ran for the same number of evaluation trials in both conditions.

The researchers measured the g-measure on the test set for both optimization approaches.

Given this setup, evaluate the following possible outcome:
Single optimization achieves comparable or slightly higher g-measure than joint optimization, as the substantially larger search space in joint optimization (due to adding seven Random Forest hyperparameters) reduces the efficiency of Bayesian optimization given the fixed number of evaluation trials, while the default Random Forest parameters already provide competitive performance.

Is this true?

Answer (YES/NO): YES